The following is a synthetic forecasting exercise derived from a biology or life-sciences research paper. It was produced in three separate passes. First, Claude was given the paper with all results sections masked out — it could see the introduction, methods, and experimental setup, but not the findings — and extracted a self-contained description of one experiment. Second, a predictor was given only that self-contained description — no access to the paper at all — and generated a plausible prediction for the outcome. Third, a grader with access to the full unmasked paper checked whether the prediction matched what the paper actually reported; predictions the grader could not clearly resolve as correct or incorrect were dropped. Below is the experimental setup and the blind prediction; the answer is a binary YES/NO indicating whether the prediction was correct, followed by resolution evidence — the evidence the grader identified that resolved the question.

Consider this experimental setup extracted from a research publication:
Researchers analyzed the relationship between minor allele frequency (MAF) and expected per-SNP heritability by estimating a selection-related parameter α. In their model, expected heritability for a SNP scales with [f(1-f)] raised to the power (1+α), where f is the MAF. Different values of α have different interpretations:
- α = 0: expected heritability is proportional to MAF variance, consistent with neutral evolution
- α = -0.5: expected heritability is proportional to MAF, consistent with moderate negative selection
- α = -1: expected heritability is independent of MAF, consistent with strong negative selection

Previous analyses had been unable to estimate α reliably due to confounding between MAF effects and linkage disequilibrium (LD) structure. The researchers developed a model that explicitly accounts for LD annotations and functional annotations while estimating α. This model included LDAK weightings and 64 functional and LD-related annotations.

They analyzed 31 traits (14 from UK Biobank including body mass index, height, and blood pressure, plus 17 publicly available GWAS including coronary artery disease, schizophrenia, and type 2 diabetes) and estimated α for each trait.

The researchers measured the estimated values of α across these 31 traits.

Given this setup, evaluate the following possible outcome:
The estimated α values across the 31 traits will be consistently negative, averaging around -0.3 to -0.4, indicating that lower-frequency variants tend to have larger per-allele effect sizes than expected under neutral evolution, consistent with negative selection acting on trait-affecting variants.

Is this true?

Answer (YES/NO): NO